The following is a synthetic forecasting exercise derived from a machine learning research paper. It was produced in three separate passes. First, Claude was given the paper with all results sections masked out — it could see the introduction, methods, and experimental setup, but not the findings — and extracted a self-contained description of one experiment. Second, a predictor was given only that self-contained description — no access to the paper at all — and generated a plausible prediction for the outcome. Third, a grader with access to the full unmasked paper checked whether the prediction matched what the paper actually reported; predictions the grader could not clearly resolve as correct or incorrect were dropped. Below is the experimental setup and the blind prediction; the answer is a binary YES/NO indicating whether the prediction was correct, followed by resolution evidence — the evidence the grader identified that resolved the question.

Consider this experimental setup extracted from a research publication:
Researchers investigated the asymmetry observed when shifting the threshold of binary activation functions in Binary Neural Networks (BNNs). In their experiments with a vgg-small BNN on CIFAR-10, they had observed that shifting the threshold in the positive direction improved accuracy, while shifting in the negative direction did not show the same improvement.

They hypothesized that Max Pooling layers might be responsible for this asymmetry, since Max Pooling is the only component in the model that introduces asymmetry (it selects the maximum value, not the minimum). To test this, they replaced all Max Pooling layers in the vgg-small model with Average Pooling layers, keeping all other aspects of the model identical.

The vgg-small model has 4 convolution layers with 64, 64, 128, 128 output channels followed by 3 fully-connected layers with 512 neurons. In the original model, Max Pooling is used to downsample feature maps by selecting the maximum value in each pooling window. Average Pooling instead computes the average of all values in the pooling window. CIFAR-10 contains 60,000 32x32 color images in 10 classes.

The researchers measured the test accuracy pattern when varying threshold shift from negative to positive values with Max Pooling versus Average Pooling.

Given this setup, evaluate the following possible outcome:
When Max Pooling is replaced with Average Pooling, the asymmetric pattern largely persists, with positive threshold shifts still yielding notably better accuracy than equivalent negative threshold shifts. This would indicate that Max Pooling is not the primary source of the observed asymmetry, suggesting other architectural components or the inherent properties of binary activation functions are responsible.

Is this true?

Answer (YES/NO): NO